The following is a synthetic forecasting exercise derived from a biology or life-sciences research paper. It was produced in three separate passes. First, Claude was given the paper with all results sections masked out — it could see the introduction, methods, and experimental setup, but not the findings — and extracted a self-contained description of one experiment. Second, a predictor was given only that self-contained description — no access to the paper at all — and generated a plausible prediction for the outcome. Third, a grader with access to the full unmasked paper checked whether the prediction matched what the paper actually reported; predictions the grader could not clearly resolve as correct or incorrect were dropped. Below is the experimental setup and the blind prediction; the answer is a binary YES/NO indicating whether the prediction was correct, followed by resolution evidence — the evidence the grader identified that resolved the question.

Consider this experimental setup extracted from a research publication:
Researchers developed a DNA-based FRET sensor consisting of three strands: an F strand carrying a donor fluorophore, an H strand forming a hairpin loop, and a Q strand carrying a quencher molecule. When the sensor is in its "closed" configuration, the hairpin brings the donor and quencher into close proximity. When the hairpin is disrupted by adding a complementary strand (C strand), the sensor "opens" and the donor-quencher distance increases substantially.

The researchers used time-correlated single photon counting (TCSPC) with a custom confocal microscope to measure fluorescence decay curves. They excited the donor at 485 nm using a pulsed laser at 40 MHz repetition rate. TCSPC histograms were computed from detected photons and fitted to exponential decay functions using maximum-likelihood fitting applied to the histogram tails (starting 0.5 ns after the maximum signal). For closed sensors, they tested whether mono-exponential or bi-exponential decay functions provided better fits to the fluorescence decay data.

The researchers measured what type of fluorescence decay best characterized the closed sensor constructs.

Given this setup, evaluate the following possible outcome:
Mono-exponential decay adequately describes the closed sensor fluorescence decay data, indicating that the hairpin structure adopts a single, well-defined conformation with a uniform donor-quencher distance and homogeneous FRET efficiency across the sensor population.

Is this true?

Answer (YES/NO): NO